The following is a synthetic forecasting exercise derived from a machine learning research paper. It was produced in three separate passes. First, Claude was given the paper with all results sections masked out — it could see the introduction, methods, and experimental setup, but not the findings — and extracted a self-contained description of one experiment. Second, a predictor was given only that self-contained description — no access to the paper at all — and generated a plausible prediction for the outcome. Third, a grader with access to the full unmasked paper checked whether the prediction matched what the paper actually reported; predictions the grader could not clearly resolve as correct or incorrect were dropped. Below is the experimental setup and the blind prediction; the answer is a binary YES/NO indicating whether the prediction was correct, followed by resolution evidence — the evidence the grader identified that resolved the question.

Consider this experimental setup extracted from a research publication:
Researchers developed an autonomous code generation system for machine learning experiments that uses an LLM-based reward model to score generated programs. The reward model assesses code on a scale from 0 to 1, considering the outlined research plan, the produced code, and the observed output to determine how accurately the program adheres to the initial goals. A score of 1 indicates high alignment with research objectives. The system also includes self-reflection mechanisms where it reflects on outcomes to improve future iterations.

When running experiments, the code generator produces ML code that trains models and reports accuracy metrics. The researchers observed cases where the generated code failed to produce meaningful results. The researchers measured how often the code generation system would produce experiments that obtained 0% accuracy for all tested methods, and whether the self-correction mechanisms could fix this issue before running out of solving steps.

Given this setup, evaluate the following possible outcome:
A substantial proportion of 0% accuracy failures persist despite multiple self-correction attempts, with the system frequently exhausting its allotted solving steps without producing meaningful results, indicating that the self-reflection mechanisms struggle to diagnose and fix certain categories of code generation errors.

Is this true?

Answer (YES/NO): YES